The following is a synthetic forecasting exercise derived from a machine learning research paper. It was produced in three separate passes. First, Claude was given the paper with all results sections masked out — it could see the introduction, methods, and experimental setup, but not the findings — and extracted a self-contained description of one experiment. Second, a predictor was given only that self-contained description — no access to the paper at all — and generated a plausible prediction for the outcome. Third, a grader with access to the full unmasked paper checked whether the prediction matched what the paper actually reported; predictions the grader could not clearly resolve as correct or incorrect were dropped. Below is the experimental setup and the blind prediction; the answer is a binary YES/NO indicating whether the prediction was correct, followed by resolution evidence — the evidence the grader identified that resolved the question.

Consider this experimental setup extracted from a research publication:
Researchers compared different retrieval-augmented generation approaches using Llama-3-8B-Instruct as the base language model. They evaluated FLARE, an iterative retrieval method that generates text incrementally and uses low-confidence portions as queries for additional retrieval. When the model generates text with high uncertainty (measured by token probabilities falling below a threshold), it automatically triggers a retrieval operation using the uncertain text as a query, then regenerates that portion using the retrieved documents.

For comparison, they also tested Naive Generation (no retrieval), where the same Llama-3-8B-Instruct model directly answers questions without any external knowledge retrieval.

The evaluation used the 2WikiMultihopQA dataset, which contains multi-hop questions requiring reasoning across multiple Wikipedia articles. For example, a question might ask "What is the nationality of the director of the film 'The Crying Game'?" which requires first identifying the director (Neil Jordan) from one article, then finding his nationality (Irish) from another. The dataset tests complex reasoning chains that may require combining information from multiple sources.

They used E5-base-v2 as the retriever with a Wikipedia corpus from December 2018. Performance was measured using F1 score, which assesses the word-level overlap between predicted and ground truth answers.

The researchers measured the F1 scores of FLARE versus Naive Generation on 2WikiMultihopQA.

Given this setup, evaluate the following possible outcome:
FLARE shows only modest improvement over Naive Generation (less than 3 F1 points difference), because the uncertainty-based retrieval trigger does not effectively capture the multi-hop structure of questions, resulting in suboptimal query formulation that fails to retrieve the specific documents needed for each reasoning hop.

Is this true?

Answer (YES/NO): NO